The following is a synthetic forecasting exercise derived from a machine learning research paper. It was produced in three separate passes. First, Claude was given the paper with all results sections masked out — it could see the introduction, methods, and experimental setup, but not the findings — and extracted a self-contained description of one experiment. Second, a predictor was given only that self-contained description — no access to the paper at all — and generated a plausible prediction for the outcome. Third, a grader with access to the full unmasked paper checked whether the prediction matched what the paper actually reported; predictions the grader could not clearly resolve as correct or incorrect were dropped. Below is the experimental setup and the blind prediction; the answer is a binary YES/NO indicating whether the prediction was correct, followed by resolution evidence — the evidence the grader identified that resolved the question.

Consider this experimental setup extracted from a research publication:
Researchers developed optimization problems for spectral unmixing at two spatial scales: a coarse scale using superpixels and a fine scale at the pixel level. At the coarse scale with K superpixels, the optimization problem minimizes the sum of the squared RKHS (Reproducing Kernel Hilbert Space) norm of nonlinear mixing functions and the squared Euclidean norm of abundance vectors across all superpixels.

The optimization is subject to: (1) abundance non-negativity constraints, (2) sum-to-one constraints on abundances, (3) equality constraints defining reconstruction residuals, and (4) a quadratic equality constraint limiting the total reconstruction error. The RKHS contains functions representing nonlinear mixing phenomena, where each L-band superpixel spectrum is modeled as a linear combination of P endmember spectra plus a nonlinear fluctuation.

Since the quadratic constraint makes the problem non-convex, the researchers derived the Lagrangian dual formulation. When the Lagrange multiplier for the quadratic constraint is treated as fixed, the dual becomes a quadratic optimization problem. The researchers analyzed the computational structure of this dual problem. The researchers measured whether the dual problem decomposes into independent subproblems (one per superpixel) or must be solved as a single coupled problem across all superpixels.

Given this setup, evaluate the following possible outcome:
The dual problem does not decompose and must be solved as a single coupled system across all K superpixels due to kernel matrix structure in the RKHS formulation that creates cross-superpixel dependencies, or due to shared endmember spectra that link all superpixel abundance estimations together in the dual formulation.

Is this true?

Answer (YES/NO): NO